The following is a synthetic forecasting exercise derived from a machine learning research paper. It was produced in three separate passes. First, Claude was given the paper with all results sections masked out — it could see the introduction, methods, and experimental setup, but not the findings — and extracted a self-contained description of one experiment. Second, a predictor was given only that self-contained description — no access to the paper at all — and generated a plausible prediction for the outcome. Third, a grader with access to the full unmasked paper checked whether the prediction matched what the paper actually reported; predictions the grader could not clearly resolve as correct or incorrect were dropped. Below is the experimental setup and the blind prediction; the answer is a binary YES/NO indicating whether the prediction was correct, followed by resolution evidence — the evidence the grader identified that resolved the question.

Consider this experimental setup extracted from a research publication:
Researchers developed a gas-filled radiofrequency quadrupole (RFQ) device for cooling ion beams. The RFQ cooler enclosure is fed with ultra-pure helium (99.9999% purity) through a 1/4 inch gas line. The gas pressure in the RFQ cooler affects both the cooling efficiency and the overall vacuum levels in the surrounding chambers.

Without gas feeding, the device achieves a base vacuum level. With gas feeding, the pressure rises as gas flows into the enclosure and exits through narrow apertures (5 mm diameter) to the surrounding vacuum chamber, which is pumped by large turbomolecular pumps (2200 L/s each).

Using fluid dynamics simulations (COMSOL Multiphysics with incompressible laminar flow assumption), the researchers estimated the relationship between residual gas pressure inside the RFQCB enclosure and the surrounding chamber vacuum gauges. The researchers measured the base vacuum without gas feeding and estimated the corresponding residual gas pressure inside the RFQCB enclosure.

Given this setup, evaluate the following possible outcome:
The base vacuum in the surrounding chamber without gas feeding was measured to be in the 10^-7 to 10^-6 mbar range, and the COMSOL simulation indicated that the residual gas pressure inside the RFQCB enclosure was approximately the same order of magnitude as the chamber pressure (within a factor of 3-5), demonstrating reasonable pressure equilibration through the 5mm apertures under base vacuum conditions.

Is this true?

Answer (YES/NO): NO